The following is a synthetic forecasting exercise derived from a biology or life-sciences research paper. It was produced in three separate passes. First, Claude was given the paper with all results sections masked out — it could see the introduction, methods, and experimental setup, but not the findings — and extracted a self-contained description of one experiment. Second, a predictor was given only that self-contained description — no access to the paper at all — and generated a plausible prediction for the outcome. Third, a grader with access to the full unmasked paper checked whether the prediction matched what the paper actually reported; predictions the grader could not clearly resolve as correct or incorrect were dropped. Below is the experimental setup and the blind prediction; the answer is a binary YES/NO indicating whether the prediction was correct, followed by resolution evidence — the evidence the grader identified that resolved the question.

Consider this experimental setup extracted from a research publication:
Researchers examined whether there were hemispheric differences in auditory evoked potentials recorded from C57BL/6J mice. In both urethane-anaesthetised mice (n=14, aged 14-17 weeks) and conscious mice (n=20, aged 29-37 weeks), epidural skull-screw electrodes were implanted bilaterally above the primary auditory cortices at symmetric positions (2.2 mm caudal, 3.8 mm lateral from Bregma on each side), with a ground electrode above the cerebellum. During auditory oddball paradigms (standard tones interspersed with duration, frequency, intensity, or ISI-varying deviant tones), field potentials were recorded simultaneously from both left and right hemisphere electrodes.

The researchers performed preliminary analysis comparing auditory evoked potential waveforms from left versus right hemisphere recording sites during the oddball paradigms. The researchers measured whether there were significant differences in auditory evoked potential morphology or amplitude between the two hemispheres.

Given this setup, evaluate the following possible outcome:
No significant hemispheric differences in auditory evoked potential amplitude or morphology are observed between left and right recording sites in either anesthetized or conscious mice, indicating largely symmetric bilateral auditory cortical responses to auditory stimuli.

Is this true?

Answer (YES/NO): YES